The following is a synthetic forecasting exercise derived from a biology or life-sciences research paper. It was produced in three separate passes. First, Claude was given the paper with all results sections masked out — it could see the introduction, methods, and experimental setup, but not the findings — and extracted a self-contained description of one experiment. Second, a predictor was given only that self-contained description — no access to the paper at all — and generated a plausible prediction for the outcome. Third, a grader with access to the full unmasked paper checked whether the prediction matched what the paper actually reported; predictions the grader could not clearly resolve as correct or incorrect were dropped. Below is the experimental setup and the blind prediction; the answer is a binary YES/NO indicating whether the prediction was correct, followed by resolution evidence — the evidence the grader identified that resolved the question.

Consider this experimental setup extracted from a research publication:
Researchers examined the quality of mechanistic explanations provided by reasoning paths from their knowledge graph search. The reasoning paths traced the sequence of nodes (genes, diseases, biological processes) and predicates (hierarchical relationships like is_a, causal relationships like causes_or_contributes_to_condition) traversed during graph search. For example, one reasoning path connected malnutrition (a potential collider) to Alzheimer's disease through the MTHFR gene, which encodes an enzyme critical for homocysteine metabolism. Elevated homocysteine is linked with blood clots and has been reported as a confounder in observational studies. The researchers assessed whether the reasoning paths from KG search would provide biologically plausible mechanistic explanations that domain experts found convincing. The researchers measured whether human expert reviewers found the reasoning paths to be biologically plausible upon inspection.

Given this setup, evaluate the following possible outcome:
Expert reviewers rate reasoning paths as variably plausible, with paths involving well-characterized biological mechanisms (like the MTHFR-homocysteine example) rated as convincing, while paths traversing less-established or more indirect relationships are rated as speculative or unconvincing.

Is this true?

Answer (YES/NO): NO